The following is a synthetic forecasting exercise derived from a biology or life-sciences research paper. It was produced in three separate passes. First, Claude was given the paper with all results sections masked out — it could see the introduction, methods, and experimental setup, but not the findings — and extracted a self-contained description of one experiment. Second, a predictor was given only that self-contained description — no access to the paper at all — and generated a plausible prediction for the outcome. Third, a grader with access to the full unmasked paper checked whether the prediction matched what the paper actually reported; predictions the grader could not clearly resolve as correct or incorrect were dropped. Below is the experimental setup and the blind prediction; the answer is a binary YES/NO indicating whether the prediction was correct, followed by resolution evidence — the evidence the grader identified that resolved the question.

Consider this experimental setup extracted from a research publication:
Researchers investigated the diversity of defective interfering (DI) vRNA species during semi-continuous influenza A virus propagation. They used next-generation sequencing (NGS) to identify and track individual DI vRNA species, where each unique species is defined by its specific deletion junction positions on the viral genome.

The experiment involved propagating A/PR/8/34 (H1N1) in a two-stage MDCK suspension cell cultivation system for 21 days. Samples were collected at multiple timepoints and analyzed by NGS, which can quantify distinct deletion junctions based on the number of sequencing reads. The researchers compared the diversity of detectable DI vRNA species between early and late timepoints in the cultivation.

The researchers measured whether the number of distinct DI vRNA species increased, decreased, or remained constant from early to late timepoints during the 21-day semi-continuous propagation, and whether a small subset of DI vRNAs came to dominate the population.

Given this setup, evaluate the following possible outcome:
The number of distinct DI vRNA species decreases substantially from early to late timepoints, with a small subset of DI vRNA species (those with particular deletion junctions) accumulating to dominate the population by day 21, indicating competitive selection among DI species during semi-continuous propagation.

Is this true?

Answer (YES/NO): YES